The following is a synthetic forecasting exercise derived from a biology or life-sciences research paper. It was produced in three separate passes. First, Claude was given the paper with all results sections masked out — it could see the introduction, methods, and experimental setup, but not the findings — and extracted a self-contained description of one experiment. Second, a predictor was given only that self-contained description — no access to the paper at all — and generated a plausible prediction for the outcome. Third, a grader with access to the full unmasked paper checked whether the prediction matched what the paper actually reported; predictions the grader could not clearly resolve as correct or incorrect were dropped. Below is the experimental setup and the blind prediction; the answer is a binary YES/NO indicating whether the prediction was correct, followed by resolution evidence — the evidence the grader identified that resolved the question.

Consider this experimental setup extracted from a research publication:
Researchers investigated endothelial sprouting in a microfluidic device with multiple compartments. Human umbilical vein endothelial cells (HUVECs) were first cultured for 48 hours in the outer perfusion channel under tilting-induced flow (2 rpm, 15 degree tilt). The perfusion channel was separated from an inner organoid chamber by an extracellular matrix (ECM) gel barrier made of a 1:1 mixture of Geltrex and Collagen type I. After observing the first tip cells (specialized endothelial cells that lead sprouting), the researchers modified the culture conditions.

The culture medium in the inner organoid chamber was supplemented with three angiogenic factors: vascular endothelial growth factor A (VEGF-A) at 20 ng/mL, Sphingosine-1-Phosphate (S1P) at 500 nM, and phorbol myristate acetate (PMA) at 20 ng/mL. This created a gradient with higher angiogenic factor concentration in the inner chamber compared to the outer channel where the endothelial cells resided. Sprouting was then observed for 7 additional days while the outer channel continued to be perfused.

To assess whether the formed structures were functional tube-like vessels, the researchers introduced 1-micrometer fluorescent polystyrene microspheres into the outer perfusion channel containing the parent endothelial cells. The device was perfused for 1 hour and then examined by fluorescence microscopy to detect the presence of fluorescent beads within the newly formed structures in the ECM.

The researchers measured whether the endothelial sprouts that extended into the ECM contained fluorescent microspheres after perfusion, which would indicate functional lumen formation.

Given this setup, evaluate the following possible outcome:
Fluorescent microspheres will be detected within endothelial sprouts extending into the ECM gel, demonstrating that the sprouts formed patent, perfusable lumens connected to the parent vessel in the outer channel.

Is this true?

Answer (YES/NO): YES